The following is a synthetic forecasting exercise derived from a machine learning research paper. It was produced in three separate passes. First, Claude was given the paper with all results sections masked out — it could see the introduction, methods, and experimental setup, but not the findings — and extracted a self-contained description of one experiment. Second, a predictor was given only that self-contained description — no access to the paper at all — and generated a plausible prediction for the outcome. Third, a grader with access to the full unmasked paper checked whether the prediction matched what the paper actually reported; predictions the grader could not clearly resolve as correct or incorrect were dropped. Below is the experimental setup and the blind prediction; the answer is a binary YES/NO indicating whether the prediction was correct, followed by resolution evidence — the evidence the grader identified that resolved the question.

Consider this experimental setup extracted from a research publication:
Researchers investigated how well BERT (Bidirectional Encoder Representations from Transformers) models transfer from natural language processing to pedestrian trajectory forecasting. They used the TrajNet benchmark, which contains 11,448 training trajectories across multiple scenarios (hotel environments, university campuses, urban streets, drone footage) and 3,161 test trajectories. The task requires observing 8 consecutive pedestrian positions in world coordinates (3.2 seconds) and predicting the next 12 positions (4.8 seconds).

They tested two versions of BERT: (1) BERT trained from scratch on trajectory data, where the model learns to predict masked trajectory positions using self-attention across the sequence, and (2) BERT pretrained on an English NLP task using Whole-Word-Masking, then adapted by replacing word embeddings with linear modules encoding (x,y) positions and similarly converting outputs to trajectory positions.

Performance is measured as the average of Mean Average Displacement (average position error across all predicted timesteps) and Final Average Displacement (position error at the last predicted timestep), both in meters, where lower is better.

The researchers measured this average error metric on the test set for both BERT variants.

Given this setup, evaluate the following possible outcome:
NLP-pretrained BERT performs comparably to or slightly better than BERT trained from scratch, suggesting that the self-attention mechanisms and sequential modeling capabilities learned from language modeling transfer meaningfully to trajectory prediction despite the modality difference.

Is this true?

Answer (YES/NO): NO